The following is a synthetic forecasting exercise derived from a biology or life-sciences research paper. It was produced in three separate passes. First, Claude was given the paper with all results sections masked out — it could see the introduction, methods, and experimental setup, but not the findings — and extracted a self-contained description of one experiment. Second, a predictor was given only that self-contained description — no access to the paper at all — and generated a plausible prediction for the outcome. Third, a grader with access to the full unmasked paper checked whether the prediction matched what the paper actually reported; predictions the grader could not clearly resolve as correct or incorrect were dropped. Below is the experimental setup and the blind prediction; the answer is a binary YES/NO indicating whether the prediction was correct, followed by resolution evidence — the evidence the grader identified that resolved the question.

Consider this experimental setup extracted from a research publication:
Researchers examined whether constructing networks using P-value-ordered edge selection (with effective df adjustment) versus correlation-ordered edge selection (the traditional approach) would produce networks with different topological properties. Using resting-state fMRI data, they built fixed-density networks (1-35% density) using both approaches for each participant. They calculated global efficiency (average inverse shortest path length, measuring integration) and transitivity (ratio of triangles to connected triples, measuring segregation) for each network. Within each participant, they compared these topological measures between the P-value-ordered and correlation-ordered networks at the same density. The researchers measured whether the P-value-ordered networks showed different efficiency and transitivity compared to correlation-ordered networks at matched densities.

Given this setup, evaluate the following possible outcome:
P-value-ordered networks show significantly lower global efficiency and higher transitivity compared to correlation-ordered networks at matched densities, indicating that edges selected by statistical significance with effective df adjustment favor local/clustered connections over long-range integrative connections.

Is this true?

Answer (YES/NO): NO